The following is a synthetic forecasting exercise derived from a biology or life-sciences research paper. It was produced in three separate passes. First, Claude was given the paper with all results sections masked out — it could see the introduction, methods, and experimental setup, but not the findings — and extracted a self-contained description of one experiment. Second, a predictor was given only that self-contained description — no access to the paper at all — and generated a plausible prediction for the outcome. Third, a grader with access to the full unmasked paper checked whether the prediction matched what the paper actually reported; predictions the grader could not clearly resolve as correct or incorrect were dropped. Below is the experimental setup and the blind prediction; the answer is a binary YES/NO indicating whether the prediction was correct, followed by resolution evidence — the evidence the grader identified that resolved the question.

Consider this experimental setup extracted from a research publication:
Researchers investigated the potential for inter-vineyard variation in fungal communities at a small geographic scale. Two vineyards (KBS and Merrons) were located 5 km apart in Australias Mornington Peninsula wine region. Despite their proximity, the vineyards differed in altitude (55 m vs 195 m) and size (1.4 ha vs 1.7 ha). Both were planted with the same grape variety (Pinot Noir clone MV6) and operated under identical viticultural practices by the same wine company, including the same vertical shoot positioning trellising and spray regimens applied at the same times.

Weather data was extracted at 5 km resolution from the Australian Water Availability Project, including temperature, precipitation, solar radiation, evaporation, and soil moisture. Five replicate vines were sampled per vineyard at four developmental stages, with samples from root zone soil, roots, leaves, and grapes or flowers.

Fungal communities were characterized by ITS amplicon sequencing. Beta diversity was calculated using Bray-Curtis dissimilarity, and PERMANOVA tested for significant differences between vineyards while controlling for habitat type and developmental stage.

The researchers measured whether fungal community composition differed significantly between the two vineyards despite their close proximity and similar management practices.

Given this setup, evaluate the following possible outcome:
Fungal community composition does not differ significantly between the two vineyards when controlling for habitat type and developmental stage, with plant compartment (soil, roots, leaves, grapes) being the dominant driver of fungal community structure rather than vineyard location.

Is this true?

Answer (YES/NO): YES